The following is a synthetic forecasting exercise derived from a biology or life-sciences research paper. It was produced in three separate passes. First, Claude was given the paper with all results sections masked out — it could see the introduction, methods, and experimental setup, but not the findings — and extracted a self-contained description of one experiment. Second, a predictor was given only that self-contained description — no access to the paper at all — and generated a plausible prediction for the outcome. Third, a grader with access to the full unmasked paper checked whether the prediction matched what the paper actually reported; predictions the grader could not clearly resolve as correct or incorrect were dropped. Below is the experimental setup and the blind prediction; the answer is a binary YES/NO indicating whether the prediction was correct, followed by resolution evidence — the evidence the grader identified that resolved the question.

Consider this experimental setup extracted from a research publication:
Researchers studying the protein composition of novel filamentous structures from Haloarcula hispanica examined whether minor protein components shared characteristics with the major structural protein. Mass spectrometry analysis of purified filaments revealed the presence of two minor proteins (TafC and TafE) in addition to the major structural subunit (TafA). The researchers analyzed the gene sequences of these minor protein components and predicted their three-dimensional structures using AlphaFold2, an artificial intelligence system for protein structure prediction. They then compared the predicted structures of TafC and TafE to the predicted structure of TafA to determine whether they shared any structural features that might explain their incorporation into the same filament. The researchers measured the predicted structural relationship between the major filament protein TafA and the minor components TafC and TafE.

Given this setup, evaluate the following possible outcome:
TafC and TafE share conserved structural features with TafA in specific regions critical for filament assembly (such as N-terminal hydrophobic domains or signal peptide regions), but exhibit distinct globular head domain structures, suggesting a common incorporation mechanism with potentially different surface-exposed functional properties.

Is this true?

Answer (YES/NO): NO